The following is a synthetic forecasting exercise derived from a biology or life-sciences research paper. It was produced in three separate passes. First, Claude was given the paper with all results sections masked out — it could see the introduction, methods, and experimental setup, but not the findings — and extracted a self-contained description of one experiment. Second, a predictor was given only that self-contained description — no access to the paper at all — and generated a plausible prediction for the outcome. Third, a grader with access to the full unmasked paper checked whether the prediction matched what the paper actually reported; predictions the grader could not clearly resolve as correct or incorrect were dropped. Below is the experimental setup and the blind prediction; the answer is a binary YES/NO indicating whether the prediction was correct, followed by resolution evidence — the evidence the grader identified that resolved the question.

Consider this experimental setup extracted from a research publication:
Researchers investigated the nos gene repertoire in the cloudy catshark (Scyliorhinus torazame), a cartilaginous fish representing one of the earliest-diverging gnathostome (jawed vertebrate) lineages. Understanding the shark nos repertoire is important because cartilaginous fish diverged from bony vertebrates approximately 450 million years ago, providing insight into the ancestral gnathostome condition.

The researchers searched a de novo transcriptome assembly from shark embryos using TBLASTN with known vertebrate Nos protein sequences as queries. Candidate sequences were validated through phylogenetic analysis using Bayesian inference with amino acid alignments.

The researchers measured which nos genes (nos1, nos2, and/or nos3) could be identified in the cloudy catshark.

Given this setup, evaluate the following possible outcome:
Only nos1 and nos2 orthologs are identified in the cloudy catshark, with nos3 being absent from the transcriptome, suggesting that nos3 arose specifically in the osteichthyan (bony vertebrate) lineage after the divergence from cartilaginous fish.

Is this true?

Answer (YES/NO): NO